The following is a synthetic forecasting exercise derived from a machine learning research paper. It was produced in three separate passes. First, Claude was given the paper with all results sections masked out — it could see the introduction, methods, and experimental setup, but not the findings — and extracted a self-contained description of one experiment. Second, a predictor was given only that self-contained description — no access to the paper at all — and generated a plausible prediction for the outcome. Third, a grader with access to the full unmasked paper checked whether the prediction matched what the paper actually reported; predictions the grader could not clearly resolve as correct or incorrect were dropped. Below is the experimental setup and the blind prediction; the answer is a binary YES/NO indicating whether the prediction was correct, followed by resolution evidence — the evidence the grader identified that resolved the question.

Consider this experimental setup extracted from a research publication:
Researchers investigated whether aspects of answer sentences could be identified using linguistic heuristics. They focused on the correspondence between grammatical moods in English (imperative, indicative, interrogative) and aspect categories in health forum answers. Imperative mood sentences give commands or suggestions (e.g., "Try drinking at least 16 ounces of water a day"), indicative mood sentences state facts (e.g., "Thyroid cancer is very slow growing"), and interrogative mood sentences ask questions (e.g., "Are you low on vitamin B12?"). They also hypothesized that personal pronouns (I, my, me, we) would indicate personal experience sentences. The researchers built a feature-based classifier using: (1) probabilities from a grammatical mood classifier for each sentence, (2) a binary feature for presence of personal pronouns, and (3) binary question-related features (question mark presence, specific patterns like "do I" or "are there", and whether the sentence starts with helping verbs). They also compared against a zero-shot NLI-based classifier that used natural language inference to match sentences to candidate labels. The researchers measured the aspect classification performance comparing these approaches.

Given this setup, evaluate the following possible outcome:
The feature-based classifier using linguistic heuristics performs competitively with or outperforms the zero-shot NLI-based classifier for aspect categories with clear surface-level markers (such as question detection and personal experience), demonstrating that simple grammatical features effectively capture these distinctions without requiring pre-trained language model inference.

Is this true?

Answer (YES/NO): YES